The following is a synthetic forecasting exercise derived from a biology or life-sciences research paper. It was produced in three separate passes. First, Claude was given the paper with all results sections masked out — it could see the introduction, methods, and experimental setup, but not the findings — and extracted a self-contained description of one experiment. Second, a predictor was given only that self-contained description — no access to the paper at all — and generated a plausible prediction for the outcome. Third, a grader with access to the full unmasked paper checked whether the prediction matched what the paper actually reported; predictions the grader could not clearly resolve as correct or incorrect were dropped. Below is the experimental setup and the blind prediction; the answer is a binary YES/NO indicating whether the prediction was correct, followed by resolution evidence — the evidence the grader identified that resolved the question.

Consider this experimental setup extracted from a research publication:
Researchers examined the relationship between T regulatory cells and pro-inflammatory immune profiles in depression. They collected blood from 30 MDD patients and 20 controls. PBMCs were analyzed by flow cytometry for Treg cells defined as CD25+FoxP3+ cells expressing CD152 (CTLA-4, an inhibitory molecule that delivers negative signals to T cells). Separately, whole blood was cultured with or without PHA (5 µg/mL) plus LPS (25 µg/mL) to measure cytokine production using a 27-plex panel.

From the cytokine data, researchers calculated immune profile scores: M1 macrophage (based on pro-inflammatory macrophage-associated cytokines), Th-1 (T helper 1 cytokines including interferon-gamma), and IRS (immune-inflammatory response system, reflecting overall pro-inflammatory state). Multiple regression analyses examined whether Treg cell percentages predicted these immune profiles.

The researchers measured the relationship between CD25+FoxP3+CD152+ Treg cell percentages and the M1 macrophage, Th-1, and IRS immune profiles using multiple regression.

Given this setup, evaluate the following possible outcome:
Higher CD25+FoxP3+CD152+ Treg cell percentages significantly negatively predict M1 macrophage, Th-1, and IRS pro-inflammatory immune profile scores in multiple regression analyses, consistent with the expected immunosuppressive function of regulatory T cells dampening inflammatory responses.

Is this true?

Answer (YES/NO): YES